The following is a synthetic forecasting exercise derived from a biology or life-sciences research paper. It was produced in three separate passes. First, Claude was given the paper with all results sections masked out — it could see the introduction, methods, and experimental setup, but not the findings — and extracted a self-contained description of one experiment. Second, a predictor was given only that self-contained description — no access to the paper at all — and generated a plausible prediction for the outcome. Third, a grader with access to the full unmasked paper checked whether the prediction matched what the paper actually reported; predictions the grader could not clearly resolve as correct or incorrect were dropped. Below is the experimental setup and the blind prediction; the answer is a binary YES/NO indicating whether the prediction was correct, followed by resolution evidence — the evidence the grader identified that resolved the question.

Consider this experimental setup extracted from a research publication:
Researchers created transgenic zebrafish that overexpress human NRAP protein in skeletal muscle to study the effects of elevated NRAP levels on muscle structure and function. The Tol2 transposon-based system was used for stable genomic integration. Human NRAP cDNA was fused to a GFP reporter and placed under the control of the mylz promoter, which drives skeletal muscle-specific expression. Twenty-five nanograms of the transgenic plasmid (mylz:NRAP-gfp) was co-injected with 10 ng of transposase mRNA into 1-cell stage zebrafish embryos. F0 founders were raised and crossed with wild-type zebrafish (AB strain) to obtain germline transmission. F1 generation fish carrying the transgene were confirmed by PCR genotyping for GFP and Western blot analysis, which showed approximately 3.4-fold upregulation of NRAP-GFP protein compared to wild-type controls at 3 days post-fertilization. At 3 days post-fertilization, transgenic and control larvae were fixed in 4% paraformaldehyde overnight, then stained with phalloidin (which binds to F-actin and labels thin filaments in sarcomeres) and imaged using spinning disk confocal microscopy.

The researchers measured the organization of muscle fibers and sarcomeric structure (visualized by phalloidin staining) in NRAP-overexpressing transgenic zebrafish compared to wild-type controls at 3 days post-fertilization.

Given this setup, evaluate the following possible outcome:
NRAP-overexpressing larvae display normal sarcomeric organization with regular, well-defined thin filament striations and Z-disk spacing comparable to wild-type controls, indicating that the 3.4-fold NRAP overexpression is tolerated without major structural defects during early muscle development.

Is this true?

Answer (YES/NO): NO